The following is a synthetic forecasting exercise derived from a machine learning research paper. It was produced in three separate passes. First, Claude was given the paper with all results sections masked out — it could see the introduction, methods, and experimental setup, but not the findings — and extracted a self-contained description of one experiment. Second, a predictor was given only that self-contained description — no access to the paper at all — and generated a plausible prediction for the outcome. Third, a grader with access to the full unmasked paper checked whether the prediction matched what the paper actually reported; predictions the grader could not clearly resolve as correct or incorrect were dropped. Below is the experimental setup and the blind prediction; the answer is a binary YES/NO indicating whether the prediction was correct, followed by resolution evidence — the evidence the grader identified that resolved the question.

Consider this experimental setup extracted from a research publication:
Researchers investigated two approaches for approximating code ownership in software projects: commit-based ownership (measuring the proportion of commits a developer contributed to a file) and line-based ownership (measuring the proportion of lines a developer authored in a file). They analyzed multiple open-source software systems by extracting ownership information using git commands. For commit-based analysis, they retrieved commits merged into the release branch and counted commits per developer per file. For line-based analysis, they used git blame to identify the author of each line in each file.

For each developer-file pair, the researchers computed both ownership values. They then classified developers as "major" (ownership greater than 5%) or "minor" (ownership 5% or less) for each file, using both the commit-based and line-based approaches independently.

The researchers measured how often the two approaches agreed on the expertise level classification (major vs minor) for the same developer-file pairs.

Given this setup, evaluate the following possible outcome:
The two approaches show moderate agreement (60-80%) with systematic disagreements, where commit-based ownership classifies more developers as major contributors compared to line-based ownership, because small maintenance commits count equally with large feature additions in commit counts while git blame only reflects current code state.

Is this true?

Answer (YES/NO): NO